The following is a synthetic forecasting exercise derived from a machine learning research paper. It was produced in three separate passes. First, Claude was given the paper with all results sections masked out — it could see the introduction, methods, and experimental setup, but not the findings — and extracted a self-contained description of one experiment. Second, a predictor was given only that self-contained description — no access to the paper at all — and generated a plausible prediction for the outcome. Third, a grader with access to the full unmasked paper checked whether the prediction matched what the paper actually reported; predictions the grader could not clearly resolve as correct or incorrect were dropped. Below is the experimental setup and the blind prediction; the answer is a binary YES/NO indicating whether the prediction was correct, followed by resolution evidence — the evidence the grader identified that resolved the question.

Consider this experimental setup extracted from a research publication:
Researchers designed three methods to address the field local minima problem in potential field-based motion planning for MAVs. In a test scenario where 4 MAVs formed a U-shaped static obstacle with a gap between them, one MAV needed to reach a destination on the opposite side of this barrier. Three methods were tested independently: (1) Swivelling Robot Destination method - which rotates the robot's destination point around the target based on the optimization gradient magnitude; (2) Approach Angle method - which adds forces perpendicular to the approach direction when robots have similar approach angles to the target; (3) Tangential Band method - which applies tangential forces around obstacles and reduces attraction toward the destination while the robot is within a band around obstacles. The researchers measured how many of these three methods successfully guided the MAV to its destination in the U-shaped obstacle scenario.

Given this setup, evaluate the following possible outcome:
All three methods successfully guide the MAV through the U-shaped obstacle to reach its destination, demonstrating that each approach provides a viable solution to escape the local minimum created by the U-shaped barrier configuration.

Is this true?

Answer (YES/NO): NO